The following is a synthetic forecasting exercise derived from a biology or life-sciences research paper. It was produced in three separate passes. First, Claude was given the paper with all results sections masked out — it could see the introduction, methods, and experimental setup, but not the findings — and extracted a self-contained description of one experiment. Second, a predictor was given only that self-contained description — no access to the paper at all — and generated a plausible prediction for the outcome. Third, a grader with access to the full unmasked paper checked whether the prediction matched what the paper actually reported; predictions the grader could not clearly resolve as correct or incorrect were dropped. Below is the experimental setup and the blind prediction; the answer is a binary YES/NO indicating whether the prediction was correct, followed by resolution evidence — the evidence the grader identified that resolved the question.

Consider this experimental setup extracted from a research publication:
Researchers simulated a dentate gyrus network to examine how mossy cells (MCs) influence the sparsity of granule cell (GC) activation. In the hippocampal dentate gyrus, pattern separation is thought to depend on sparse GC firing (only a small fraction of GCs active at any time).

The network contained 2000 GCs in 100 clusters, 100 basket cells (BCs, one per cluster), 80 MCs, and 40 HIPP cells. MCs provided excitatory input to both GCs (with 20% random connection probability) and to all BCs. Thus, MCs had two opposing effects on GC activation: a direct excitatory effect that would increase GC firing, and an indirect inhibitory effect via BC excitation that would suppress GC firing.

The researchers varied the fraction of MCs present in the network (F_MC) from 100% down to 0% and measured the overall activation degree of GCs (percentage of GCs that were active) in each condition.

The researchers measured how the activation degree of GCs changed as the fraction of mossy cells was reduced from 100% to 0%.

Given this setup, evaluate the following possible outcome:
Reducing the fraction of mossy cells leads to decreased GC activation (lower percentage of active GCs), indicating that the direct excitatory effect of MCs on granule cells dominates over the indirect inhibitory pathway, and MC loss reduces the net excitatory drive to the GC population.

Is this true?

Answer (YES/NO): NO